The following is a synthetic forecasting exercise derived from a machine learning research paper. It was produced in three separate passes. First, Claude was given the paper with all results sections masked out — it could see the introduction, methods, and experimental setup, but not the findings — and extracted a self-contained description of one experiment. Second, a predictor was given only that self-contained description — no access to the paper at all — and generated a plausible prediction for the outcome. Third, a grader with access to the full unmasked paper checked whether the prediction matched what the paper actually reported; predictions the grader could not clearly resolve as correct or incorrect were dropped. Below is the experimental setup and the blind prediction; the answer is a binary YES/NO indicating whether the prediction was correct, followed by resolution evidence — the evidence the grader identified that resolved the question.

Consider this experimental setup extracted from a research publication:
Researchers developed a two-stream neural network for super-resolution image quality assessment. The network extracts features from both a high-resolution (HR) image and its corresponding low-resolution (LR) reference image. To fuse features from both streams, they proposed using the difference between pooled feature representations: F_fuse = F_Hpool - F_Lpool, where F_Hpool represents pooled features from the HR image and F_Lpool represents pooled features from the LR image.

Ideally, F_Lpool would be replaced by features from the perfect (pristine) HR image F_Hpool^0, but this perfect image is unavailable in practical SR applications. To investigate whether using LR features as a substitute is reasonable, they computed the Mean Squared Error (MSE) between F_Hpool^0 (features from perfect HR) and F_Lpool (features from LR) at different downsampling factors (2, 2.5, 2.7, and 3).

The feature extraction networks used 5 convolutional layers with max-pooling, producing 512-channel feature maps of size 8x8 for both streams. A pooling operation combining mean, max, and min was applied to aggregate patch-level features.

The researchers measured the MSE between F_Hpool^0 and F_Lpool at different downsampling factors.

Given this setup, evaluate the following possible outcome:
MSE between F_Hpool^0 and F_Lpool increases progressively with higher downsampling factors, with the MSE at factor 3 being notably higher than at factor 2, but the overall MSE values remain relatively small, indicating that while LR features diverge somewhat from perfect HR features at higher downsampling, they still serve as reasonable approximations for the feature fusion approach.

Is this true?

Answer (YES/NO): NO